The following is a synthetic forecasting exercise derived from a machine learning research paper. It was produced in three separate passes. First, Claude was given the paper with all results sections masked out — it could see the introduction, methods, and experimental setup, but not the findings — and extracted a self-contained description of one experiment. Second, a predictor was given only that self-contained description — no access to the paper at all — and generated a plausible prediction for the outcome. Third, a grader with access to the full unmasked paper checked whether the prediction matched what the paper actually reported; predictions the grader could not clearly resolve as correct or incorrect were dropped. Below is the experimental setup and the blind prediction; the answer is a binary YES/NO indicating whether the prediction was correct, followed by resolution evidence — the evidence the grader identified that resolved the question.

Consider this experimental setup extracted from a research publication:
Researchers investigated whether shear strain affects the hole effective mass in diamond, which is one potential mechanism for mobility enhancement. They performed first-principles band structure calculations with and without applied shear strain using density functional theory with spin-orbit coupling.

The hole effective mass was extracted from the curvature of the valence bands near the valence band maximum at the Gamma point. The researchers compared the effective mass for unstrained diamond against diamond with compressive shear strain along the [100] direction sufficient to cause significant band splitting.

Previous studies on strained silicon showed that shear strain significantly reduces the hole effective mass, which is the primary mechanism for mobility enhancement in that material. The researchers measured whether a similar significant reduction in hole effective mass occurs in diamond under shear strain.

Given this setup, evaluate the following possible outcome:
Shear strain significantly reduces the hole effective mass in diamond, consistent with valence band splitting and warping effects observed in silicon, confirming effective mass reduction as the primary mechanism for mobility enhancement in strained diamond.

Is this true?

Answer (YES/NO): NO